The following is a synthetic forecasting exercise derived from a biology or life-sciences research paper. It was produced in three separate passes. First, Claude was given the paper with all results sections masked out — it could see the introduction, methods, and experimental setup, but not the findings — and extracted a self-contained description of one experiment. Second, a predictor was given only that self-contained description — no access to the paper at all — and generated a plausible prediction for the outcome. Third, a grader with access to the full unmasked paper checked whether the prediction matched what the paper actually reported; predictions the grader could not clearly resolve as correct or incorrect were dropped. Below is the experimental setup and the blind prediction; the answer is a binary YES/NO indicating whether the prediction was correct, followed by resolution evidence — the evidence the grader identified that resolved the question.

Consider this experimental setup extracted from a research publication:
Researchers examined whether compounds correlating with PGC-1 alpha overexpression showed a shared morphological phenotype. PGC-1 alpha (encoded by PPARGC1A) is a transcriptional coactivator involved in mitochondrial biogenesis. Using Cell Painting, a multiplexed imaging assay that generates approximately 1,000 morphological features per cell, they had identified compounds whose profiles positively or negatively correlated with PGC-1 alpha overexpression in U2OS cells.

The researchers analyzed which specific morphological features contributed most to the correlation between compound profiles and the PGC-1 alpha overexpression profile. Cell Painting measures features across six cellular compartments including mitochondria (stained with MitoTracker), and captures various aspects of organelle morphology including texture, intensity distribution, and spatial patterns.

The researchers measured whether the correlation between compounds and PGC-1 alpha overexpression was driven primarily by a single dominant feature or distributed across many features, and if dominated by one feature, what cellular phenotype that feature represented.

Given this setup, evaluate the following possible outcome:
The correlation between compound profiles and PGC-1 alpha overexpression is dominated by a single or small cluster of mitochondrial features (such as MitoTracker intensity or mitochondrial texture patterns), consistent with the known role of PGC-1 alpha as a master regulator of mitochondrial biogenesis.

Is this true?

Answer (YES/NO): YES